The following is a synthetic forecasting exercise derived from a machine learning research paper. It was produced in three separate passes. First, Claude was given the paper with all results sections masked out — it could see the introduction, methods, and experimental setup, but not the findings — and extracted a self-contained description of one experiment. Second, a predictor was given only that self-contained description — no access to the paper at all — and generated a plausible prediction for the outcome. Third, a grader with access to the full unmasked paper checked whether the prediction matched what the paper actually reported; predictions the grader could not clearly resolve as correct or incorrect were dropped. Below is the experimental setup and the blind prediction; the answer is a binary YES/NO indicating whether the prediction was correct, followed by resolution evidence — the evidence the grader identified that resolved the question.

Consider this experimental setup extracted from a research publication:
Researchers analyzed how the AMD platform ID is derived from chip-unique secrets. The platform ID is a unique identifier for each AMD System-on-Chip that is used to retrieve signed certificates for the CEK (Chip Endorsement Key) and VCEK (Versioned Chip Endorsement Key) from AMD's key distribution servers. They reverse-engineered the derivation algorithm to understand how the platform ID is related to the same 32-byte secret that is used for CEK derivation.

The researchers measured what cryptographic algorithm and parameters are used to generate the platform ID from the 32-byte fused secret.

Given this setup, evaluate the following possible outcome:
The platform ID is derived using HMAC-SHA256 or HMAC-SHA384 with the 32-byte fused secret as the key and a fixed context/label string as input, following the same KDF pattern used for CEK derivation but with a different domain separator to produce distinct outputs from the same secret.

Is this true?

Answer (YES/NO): NO